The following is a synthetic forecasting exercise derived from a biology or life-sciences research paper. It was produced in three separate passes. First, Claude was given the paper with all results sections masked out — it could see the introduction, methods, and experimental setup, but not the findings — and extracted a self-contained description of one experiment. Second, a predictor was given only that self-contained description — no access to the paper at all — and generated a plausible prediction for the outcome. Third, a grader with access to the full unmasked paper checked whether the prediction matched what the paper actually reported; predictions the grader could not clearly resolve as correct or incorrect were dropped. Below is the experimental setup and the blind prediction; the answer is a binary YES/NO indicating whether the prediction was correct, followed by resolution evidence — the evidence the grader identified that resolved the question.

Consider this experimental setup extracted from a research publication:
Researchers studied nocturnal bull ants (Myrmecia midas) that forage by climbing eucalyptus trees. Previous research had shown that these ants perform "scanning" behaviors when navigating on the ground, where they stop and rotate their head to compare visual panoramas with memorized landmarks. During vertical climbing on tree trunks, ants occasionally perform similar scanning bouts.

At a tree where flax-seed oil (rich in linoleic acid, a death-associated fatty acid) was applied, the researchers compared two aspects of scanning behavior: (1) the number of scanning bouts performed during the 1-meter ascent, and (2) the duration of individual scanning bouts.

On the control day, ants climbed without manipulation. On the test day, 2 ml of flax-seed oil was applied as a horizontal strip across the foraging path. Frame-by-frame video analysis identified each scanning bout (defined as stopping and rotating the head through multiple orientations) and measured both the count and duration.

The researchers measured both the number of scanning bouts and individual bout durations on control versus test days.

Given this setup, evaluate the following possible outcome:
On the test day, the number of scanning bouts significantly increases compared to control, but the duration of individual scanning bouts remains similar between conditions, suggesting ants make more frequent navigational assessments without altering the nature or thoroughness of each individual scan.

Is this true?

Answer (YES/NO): NO